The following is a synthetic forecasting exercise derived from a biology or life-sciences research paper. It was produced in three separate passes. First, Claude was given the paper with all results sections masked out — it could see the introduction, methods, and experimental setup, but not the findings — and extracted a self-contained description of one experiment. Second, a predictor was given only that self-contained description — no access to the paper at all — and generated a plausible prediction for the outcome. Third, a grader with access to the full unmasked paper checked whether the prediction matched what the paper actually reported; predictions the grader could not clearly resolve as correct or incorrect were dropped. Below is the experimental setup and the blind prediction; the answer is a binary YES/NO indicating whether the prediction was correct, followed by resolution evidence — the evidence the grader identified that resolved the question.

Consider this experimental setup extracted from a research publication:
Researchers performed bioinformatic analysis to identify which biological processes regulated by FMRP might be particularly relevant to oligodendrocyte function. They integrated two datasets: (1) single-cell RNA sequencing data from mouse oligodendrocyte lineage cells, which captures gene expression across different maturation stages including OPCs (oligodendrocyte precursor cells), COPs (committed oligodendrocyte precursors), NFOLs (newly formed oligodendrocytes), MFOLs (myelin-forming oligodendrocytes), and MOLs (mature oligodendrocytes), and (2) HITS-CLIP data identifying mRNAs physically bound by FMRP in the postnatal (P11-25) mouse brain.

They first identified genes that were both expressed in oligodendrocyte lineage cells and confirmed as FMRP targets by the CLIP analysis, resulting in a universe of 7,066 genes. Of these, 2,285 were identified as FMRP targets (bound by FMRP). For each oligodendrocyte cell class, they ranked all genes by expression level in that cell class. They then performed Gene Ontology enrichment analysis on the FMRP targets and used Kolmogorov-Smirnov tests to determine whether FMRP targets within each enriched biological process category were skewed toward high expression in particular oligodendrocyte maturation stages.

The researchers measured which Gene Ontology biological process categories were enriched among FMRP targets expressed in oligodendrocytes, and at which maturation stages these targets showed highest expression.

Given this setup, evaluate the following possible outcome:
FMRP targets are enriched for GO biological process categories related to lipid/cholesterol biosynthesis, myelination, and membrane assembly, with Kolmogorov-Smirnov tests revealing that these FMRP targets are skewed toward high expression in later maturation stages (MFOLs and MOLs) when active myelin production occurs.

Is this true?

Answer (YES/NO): NO